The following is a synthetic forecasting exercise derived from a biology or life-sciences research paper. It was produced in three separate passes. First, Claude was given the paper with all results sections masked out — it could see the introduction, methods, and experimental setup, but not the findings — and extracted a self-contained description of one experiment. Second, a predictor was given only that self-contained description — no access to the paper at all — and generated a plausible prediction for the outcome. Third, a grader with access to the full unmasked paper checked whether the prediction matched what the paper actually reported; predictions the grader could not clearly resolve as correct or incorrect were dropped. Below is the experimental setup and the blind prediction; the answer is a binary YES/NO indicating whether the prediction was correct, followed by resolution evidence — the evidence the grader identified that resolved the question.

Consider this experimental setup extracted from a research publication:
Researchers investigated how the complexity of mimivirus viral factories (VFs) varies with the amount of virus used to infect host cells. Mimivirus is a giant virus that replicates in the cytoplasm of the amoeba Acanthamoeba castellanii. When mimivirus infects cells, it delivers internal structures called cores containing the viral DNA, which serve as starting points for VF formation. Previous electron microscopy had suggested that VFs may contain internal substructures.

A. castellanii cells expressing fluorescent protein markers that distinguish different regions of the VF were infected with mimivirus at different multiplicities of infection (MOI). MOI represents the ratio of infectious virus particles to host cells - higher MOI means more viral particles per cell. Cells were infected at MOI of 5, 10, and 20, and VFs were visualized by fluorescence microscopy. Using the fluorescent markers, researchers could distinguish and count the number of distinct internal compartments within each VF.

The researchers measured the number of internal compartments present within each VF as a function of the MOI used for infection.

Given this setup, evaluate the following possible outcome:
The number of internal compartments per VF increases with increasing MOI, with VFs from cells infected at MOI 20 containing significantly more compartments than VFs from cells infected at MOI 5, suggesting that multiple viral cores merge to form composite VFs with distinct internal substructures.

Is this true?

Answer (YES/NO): YES